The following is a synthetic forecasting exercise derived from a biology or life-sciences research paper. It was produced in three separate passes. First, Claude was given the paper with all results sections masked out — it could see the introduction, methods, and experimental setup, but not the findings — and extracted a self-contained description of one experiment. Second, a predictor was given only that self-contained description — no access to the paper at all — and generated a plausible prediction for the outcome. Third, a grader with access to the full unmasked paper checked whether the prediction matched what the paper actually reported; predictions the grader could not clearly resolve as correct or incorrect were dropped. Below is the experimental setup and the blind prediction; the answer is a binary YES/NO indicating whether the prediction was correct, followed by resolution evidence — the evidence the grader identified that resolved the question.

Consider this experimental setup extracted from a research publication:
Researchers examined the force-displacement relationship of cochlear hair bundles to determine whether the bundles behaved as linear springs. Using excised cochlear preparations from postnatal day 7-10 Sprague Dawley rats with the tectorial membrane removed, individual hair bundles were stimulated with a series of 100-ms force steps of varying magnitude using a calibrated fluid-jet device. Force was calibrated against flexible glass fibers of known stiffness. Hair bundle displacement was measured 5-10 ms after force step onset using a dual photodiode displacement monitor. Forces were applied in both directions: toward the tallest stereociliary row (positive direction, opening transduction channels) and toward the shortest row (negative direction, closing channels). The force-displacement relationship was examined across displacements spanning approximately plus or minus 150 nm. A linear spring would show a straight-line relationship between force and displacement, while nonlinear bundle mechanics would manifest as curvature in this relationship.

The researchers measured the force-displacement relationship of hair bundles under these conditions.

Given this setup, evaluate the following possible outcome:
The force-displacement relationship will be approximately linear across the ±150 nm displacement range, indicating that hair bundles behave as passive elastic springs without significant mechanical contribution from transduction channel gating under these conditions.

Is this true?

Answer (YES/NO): YES